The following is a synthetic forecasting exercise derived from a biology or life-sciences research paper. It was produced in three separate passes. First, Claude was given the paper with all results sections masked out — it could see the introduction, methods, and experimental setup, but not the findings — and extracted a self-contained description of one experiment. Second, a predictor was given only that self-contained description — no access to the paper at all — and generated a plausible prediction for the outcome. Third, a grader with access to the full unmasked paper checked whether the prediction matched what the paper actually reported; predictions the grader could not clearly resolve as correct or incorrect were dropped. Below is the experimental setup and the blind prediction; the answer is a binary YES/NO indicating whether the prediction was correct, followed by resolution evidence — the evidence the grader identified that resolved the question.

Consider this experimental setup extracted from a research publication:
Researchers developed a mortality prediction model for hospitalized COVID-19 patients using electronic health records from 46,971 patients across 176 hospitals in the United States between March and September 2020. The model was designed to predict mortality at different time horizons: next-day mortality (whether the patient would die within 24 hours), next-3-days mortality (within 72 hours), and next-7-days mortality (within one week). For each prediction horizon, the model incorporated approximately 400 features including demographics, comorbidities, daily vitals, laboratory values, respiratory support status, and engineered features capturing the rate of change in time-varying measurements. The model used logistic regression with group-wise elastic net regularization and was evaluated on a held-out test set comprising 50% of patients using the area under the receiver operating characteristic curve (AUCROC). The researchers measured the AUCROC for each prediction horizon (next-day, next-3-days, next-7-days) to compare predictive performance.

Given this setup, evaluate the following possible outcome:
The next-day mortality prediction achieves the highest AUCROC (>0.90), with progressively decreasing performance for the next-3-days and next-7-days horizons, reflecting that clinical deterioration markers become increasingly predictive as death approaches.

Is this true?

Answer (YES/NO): YES